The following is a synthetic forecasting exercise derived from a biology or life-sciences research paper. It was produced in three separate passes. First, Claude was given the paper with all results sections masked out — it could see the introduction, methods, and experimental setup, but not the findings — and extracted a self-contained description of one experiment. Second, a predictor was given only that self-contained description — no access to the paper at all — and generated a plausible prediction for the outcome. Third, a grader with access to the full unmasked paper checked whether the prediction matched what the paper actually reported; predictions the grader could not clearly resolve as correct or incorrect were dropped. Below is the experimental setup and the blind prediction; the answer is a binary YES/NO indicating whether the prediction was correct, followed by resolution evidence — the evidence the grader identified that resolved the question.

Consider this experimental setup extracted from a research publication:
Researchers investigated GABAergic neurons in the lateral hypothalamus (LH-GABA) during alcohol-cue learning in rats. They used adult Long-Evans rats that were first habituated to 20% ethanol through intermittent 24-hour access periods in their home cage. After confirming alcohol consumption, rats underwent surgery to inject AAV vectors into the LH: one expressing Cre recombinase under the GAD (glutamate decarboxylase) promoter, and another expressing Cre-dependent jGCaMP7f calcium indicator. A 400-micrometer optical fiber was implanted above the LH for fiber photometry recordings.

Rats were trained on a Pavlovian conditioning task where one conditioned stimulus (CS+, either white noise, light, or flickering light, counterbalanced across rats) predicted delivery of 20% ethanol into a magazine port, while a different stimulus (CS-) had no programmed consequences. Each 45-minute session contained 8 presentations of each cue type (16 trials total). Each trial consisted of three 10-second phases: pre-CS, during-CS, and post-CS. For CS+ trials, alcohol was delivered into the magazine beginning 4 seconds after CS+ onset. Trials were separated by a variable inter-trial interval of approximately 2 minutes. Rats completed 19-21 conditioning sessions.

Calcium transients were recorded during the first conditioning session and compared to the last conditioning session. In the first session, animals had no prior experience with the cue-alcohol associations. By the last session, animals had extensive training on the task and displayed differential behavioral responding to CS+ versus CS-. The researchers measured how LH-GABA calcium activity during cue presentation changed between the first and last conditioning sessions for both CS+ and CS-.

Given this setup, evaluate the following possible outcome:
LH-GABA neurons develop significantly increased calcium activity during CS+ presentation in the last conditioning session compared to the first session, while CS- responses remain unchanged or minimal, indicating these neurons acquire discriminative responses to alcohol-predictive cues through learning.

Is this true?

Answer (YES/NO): NO